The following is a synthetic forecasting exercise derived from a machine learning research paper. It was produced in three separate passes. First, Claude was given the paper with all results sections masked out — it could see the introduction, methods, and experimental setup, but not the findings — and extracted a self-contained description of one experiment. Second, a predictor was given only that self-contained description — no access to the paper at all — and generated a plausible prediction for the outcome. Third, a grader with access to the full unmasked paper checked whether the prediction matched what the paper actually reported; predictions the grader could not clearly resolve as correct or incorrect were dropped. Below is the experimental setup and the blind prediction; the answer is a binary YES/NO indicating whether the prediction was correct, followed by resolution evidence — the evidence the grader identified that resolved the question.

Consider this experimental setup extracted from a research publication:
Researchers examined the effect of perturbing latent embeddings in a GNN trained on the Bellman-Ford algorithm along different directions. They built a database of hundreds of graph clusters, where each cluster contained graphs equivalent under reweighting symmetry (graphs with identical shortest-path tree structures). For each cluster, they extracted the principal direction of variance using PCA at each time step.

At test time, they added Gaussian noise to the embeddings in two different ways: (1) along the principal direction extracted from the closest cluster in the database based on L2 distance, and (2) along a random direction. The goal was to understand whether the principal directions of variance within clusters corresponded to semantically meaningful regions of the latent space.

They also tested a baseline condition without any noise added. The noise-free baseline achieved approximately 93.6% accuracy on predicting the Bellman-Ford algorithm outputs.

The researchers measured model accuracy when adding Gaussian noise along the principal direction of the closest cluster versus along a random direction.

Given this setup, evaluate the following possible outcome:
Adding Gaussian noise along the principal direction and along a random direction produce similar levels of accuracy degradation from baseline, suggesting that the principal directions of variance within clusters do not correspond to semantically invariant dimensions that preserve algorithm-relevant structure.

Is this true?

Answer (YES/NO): NO